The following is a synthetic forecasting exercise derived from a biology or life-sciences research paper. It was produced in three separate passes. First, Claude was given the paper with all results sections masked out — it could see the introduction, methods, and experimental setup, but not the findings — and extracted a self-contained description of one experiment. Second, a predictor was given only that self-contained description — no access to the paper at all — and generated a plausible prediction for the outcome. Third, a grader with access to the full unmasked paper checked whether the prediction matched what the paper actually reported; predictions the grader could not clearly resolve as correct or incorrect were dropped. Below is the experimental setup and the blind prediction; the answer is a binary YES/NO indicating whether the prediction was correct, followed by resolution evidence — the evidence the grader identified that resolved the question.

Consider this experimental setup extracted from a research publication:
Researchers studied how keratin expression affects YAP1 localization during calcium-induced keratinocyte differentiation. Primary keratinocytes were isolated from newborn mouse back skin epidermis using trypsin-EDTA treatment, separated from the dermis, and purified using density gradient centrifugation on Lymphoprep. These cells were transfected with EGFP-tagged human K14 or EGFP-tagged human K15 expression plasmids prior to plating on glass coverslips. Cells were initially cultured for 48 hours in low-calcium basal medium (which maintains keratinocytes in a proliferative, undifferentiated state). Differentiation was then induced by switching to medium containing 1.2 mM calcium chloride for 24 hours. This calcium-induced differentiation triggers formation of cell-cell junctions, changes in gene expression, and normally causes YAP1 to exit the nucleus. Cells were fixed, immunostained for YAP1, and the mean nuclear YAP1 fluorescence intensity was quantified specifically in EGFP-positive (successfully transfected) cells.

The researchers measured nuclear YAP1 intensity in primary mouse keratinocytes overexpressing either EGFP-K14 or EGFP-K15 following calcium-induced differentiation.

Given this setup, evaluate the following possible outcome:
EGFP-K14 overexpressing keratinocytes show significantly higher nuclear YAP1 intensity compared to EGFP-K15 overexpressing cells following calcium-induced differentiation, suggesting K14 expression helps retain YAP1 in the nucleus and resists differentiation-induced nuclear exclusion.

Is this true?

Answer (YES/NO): NO